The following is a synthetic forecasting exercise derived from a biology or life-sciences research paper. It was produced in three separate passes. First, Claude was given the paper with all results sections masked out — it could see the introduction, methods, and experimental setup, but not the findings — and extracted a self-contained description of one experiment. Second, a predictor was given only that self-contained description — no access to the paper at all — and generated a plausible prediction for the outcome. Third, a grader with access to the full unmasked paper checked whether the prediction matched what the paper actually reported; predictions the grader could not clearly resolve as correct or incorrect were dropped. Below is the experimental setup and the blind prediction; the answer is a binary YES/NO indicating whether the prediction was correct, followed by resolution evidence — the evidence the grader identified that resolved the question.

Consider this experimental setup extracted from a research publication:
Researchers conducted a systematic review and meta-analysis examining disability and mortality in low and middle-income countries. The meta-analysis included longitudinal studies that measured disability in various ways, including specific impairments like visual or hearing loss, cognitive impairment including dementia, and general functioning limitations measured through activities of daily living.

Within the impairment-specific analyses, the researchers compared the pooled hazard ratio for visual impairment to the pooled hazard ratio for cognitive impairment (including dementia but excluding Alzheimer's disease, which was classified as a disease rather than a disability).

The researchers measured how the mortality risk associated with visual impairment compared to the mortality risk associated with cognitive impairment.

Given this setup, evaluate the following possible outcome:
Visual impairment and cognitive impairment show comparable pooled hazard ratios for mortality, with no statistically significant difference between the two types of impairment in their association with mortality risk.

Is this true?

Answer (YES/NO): NO